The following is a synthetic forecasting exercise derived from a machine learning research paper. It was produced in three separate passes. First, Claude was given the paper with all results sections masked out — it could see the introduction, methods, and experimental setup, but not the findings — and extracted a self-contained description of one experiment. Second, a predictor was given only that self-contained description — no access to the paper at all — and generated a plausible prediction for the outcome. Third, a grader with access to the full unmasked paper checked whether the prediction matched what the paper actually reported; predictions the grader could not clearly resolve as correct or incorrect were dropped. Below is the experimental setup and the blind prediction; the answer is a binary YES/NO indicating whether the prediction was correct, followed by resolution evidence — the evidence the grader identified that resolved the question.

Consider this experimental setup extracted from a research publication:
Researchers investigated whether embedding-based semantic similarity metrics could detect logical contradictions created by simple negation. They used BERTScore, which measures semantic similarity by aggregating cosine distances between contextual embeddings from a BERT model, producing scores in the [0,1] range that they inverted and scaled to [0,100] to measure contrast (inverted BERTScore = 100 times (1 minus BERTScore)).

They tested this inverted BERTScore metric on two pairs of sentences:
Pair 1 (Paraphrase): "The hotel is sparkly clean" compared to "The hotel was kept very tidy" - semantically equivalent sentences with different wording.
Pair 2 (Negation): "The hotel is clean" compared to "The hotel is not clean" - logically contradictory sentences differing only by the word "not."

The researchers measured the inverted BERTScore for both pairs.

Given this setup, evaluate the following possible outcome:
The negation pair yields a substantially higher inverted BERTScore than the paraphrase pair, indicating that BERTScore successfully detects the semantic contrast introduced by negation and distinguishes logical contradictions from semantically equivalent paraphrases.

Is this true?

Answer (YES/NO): NO